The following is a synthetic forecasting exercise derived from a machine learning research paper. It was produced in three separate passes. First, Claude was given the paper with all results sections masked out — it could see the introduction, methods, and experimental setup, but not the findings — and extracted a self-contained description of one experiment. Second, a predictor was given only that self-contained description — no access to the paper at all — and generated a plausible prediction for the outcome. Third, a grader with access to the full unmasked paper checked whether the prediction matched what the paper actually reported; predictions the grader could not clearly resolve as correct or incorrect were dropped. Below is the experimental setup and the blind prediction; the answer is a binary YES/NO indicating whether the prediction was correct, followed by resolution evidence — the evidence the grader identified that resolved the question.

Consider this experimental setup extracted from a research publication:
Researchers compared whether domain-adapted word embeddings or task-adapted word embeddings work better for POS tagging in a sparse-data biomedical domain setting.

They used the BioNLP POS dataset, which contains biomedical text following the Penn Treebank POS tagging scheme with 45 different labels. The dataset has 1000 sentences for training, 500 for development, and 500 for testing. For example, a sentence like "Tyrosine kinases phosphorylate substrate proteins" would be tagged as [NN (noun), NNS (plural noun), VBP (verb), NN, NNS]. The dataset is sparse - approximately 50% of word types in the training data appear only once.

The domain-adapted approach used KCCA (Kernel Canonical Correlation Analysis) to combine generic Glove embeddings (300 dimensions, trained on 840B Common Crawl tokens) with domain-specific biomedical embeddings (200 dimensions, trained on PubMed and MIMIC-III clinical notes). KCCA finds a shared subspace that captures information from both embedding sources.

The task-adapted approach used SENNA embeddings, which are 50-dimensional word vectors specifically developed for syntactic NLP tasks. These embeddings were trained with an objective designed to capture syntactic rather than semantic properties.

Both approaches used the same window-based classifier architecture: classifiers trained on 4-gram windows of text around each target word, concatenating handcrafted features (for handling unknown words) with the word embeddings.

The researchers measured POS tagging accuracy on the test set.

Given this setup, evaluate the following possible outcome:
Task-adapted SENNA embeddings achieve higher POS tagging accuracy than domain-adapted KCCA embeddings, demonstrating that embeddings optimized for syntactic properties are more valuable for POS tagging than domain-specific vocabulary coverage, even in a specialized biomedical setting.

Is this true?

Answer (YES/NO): YES